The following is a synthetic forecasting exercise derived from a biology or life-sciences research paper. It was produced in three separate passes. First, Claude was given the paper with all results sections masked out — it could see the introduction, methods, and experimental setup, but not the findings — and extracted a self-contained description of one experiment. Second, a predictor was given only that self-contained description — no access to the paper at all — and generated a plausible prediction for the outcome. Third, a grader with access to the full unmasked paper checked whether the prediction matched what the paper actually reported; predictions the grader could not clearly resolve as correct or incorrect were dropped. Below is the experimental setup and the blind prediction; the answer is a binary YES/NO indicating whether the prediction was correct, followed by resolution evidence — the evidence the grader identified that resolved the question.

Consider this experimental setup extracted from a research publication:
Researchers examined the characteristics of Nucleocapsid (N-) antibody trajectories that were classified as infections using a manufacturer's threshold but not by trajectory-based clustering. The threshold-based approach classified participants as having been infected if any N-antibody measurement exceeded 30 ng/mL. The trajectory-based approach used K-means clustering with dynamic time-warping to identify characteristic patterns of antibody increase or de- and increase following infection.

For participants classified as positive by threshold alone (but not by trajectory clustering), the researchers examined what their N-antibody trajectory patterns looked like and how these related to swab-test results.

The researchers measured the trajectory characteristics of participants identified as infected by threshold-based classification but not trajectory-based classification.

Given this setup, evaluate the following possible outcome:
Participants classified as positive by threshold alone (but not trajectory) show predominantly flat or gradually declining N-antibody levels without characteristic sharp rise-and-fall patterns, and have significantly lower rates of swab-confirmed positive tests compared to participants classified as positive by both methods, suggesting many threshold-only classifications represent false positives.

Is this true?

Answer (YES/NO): NO